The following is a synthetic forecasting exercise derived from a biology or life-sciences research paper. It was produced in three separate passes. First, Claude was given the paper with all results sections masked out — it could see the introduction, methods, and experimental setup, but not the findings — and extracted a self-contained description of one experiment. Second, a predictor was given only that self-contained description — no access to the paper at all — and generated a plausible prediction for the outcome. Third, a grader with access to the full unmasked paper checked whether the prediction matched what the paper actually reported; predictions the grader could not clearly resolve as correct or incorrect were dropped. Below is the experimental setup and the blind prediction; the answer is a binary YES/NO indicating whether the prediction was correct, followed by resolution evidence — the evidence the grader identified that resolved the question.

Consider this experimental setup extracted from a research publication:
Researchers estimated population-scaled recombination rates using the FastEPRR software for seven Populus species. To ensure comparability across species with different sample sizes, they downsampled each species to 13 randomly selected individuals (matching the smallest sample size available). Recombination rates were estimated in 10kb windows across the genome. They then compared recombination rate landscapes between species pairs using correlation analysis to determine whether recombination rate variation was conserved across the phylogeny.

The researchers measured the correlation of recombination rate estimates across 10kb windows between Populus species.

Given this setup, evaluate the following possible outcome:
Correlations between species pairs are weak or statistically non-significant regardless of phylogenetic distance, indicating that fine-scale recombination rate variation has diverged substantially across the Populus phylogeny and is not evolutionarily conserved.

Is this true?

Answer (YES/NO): NO